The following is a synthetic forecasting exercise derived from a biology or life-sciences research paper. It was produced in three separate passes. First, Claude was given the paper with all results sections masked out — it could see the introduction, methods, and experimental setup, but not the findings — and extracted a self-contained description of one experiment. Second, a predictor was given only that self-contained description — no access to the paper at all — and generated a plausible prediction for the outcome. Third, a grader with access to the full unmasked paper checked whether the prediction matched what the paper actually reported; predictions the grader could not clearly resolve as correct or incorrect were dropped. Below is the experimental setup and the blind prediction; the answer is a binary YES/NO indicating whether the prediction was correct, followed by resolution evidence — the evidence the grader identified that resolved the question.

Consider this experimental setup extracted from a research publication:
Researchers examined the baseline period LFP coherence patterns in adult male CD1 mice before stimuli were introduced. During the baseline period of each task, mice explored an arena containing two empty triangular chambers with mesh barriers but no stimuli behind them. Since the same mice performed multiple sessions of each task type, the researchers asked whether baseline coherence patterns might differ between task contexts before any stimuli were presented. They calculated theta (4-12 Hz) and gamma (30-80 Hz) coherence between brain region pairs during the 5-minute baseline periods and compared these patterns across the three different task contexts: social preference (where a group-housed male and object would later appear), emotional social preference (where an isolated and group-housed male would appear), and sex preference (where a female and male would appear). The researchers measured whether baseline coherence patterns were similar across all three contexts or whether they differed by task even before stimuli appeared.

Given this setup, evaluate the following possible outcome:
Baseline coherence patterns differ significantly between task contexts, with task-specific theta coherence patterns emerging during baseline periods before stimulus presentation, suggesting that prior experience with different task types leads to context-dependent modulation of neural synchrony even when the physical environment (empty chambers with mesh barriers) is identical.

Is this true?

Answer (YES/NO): NO